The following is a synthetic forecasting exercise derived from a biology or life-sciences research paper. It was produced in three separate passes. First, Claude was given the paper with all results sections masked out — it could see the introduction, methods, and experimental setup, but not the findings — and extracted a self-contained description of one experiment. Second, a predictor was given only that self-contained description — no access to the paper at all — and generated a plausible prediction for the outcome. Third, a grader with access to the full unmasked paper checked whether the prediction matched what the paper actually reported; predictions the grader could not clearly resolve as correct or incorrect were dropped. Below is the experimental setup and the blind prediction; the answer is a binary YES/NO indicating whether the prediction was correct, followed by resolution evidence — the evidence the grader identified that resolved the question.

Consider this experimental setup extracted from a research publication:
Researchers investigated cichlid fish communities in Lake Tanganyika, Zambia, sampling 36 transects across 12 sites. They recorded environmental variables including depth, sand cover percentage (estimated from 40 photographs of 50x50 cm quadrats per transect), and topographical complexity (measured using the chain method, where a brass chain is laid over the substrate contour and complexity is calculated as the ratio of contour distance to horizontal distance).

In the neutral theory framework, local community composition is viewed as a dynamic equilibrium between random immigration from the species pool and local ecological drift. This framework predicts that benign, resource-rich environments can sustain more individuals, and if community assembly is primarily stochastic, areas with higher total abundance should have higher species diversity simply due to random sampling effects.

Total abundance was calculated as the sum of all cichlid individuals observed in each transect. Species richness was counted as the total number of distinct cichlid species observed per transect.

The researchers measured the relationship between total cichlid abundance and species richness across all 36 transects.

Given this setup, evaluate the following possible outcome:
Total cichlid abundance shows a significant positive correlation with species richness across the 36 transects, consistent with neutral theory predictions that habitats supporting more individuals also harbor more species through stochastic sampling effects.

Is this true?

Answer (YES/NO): YES